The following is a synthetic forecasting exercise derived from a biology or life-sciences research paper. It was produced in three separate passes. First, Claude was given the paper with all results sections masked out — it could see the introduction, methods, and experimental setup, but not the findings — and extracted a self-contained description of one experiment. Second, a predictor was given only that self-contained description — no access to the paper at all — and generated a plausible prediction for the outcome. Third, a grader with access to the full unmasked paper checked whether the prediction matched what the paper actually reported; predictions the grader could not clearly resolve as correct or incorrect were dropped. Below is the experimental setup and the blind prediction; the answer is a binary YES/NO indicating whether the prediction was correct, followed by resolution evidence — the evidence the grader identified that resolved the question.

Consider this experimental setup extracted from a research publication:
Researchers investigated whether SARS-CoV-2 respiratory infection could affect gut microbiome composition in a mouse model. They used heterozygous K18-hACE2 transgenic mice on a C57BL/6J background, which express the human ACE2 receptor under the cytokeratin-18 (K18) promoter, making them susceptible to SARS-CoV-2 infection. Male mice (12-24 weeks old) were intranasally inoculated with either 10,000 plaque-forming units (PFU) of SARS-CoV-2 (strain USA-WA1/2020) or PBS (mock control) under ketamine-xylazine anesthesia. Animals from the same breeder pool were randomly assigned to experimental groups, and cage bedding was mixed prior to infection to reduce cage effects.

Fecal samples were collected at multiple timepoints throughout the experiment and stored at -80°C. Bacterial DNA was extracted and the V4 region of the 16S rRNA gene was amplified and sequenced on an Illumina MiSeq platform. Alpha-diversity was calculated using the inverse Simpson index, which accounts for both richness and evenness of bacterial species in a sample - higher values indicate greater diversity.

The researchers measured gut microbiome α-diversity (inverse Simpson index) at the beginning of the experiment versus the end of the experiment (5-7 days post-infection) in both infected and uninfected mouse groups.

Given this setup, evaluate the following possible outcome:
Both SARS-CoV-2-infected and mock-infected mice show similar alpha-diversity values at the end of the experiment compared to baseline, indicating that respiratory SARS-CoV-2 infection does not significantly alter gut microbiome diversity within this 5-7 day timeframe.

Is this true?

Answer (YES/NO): NO